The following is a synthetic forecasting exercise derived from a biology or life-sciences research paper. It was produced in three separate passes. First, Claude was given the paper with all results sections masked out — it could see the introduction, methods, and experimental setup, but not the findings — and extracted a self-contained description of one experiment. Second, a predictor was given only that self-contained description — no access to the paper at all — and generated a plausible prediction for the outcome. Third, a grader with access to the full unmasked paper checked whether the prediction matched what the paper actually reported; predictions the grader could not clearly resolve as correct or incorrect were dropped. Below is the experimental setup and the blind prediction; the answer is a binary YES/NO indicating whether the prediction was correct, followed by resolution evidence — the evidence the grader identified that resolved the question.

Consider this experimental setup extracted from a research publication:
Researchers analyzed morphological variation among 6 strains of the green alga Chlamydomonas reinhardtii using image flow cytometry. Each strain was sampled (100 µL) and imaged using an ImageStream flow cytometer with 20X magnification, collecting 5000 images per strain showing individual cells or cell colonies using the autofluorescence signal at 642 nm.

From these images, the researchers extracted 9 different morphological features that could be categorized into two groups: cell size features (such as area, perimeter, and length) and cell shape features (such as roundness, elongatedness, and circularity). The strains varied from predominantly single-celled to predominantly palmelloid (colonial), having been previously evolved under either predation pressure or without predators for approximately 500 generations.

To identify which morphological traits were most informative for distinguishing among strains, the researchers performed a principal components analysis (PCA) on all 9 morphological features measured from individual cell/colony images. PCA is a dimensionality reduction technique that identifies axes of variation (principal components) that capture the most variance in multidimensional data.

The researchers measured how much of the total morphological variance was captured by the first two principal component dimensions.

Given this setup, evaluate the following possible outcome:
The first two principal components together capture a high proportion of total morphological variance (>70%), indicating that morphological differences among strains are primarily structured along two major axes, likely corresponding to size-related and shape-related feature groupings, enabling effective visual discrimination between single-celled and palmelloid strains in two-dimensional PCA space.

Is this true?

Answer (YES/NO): YES